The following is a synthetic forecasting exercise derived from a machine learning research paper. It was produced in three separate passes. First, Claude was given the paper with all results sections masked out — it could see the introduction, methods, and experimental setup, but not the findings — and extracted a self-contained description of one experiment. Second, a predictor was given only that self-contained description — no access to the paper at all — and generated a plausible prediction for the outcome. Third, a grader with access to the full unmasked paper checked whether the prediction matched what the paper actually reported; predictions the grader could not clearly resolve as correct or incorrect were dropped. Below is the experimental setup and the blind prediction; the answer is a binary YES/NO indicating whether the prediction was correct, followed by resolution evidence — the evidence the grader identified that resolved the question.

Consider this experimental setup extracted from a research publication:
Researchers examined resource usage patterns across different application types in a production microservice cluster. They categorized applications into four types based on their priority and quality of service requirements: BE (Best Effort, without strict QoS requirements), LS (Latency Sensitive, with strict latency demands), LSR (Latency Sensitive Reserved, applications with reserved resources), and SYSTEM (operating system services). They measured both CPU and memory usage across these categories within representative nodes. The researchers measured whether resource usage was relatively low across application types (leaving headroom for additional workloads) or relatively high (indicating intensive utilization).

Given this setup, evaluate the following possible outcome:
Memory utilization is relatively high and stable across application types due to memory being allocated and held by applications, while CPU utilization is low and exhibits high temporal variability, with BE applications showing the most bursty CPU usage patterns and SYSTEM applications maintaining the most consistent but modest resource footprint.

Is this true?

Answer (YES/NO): NO